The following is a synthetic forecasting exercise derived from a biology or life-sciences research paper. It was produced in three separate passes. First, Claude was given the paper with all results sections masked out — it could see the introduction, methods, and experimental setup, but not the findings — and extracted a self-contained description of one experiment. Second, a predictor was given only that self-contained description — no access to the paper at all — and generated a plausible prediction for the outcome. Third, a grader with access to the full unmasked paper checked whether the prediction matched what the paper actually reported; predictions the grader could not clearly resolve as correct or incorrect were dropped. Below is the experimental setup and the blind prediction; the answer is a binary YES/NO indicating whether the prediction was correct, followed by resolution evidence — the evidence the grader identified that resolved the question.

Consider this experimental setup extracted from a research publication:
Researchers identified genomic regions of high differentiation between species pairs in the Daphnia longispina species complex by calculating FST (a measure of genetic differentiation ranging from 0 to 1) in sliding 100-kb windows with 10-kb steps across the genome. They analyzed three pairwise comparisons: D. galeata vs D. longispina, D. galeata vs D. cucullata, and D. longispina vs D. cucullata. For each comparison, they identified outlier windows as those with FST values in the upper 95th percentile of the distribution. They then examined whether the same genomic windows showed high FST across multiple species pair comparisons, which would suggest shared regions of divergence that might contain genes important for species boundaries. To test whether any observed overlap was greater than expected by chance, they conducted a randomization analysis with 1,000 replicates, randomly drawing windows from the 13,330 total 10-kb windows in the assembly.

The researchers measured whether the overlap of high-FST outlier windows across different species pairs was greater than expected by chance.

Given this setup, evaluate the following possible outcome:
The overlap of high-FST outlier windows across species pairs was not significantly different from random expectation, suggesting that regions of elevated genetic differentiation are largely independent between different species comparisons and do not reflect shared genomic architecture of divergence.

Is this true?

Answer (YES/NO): NO